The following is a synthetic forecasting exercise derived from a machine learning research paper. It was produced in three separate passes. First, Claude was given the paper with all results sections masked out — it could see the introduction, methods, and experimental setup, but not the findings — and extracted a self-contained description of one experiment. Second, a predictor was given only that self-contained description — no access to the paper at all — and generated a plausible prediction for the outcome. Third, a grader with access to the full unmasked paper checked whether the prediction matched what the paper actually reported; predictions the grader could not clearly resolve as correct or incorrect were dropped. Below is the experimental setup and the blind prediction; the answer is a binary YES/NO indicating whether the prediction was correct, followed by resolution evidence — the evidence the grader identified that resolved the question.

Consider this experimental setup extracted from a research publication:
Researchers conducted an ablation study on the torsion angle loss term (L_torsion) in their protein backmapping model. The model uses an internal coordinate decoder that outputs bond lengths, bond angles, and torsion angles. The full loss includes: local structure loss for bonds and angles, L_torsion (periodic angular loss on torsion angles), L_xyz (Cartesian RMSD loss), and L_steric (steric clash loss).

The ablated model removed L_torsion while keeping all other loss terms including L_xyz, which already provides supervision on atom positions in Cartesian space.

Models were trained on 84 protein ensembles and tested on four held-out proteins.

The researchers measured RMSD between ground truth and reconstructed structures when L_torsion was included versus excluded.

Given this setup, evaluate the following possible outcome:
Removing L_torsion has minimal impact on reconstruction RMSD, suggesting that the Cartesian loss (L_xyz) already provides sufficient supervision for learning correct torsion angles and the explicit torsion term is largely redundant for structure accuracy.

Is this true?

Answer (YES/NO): YES